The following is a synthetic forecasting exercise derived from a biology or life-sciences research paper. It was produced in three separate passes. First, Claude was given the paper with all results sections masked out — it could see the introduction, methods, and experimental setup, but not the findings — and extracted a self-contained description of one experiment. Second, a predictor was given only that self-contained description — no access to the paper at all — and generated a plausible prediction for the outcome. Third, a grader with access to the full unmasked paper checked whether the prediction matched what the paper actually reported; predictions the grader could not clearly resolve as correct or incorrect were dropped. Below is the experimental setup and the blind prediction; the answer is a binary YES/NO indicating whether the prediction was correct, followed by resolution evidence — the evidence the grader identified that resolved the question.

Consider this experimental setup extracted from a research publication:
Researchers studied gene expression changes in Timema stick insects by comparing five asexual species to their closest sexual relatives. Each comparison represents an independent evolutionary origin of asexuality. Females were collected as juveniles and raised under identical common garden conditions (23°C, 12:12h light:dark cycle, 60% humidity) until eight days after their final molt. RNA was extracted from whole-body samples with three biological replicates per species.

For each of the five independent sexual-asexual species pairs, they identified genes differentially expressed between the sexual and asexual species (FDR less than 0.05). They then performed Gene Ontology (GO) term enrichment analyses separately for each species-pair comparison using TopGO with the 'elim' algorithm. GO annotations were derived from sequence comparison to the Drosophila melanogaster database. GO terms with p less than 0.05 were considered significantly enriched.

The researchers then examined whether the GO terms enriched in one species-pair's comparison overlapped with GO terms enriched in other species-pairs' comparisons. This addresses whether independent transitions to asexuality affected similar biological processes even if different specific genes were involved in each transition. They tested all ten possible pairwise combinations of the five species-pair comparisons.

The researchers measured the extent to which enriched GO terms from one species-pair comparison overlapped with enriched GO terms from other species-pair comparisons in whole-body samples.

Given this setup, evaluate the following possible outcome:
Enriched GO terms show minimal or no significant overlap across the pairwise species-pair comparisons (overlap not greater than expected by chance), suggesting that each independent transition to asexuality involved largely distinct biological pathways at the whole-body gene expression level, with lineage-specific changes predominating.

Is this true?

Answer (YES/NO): YES